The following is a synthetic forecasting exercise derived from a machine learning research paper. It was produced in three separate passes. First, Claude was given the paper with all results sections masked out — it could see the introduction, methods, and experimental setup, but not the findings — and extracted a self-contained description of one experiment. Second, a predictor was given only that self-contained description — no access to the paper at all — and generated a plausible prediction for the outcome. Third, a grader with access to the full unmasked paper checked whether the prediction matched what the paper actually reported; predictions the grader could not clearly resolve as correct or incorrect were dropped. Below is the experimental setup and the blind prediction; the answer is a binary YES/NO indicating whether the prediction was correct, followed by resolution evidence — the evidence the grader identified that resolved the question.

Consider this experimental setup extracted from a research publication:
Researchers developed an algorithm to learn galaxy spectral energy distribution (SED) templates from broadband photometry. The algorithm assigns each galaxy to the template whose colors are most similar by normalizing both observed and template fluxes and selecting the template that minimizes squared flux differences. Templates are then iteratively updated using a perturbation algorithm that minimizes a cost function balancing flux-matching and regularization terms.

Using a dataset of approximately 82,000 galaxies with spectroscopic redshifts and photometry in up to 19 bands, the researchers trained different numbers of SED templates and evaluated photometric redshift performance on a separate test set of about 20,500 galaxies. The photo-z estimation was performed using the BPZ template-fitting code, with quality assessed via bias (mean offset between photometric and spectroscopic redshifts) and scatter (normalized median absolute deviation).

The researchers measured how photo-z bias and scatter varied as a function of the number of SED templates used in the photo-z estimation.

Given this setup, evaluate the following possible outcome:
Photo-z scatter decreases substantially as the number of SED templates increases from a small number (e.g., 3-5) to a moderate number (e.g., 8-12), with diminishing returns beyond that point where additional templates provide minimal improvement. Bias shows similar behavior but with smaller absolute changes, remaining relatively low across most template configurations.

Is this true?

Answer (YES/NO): NO